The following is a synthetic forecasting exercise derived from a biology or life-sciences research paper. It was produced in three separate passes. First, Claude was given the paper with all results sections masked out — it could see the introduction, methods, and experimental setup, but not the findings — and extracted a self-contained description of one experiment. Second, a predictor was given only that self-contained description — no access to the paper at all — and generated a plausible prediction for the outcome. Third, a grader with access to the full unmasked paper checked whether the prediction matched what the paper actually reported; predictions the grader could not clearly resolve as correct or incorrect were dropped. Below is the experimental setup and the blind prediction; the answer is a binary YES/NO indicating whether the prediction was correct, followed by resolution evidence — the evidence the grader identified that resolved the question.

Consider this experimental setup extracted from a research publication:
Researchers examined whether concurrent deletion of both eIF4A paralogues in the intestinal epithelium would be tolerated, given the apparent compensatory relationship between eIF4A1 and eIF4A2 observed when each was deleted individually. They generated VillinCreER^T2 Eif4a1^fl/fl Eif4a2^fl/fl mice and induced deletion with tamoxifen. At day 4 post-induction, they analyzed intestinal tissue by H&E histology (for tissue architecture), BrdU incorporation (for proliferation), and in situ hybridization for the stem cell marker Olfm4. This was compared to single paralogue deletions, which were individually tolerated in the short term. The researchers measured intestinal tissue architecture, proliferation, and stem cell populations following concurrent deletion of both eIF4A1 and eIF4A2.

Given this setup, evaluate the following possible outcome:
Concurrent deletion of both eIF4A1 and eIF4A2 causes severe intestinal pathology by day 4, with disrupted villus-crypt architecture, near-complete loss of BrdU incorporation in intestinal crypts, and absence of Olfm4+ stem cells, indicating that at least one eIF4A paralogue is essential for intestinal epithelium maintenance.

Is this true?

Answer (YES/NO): YES